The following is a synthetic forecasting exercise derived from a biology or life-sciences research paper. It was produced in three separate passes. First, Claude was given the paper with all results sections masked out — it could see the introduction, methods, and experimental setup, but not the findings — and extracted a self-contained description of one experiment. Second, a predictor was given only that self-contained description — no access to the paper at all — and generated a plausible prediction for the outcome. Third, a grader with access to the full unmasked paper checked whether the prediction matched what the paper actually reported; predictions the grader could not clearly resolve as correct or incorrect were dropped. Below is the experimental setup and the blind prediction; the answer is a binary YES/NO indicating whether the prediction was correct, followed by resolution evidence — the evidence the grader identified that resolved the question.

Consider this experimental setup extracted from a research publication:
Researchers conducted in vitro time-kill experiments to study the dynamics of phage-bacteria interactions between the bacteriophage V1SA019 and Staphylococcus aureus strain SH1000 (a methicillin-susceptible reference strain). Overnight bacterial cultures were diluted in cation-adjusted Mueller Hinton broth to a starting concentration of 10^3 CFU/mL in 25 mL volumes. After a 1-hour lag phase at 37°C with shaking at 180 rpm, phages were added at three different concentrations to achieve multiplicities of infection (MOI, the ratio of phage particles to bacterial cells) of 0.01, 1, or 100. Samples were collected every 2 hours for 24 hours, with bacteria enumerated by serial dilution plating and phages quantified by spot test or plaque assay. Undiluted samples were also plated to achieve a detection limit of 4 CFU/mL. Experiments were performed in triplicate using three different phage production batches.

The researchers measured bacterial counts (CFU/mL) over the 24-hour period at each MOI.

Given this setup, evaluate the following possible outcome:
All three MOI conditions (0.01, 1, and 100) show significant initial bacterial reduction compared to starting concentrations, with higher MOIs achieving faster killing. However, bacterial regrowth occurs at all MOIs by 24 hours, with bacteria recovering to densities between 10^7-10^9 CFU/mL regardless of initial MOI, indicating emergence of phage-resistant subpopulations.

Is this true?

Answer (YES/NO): NO